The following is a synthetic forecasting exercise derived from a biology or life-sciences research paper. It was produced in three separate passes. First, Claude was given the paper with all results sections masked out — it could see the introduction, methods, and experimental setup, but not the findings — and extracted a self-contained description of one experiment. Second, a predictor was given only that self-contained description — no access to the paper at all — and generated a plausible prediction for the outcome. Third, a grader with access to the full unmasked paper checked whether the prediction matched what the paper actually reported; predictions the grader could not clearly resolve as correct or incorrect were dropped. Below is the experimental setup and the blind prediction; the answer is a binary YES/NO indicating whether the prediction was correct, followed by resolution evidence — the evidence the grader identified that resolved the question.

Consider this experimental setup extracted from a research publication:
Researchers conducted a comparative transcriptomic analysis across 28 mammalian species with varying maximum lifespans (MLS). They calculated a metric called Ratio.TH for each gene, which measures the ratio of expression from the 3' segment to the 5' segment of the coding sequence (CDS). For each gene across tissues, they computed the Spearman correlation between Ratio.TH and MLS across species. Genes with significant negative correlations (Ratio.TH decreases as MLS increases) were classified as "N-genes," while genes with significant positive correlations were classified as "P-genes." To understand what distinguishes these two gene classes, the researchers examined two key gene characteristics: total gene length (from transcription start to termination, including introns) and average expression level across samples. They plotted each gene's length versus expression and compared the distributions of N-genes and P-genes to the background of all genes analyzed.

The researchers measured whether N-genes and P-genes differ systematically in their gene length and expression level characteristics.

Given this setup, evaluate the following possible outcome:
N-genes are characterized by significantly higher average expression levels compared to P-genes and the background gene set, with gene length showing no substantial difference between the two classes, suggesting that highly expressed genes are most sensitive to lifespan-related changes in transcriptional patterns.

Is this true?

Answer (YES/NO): NO